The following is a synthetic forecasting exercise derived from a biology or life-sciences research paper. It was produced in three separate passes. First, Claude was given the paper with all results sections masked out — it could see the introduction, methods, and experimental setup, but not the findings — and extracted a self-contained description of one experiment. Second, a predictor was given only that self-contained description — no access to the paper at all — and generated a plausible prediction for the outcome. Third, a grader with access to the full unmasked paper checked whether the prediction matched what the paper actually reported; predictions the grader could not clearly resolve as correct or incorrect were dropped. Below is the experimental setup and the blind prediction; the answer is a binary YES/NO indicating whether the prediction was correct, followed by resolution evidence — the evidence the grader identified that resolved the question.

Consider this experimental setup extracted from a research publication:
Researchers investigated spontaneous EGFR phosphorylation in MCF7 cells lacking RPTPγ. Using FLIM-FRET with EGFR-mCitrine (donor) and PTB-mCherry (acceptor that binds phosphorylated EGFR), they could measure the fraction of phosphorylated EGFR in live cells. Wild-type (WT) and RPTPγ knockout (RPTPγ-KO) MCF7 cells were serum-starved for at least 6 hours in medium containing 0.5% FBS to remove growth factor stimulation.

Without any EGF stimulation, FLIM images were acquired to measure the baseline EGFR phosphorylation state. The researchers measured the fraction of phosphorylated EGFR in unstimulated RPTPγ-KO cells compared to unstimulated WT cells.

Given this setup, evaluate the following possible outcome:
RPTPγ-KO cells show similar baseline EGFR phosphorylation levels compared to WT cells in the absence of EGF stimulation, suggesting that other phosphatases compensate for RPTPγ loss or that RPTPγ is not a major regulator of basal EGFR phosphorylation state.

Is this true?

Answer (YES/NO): NO